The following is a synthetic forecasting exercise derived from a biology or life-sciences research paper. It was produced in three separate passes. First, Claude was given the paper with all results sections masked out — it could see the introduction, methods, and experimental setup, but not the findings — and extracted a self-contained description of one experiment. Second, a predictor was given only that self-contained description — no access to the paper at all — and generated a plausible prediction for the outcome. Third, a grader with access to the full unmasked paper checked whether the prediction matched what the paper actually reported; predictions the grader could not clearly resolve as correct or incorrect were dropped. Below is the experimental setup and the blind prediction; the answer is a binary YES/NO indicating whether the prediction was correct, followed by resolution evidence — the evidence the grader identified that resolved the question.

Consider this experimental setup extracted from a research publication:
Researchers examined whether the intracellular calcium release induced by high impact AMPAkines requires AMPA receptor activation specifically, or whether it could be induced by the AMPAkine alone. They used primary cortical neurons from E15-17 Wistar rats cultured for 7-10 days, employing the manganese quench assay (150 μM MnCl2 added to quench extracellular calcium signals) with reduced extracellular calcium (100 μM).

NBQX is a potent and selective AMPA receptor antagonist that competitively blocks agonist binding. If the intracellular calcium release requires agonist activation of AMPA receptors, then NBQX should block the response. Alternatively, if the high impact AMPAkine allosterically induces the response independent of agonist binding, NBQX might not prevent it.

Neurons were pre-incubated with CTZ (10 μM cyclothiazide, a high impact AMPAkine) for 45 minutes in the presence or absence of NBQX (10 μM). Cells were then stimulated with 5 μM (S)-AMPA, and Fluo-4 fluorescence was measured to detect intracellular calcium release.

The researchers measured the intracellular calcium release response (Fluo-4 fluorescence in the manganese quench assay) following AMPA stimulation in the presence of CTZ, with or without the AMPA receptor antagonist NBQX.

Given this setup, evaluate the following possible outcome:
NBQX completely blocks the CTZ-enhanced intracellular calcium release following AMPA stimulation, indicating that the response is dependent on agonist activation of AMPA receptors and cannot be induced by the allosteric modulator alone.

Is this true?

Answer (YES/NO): YES